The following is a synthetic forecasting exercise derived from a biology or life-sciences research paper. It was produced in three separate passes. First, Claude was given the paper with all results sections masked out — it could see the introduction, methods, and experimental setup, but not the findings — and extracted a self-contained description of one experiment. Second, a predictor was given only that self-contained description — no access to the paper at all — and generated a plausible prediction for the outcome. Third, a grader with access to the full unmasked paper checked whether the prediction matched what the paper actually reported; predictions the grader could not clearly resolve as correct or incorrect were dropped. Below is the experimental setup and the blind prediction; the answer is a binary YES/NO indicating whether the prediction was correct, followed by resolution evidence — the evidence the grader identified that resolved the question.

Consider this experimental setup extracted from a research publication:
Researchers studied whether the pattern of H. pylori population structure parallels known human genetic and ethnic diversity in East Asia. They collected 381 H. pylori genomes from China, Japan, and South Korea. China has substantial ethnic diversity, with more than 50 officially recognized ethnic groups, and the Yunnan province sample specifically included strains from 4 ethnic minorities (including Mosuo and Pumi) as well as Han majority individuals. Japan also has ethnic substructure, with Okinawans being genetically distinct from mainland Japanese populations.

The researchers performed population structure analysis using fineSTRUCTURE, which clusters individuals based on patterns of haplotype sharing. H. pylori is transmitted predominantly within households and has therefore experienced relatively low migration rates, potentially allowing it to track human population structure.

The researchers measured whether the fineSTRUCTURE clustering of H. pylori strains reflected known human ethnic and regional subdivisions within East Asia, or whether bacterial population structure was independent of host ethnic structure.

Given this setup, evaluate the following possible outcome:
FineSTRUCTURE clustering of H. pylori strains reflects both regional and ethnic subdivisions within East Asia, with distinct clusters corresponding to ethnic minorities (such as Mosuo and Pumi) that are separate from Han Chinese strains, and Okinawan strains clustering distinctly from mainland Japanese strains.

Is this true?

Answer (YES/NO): YES